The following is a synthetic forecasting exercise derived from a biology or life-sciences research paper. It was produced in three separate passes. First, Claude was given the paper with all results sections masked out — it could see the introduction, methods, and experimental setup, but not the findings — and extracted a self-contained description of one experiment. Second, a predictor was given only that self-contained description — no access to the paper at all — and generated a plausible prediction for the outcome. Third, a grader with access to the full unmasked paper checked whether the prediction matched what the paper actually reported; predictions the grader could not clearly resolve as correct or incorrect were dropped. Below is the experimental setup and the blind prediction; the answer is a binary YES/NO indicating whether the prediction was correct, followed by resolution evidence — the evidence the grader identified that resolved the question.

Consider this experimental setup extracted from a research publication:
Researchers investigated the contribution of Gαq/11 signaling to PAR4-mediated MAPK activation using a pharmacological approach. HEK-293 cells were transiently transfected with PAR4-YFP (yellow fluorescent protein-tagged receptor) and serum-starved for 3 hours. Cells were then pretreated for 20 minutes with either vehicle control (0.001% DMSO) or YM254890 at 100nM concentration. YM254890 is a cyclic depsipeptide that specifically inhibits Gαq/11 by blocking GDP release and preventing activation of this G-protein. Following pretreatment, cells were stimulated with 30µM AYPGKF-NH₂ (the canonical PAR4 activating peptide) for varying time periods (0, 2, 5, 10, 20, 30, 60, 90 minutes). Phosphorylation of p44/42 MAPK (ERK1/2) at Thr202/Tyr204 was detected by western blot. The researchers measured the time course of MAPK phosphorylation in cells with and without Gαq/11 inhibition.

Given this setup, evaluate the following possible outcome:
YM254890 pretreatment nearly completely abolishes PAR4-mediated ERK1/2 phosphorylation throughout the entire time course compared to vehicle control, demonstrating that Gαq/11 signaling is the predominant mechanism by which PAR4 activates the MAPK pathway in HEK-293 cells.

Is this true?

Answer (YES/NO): YES